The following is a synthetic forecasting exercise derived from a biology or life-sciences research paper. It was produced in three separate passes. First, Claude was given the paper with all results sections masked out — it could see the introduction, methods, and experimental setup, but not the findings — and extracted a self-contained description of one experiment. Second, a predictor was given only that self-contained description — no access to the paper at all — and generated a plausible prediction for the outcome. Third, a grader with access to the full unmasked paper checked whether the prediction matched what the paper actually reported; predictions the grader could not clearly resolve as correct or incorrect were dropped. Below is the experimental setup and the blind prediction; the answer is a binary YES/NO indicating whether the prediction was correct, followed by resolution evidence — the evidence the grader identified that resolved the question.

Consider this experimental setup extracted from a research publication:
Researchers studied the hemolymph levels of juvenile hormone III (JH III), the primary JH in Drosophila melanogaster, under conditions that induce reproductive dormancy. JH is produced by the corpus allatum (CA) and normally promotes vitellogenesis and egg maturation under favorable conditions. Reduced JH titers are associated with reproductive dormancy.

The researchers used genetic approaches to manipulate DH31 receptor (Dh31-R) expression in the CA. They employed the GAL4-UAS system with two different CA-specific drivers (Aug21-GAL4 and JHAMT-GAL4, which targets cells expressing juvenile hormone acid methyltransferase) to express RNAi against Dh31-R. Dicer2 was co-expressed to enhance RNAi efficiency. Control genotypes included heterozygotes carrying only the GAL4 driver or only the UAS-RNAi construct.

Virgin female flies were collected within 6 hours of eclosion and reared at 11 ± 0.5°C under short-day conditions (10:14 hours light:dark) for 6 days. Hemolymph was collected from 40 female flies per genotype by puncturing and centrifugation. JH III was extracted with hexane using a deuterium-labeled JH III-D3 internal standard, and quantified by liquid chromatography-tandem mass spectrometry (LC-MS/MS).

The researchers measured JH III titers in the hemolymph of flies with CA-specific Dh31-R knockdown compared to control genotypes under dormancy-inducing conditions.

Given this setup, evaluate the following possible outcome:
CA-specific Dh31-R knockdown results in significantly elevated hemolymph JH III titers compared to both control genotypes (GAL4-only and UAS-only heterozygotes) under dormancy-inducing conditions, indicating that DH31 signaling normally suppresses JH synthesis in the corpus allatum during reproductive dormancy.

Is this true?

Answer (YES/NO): YES